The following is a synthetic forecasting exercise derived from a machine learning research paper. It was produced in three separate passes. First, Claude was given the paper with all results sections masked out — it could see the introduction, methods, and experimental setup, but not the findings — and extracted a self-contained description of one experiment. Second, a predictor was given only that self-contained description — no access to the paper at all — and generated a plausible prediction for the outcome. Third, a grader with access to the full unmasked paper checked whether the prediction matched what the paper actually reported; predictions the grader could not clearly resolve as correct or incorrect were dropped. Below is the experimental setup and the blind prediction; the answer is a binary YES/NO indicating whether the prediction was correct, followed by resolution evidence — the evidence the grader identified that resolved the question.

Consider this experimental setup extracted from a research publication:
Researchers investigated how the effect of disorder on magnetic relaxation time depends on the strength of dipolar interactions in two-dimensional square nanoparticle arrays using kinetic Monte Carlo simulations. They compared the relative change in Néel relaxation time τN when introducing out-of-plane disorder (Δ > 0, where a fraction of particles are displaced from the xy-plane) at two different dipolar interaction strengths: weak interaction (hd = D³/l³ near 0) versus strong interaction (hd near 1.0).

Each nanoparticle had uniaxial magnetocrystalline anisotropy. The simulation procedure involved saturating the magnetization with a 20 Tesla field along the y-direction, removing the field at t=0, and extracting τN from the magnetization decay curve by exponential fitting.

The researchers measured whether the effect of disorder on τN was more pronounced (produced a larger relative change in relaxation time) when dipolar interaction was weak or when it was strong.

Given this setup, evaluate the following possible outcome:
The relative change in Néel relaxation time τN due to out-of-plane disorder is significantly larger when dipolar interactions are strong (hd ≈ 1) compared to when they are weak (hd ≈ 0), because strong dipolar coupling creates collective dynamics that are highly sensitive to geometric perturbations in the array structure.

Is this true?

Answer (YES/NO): YES